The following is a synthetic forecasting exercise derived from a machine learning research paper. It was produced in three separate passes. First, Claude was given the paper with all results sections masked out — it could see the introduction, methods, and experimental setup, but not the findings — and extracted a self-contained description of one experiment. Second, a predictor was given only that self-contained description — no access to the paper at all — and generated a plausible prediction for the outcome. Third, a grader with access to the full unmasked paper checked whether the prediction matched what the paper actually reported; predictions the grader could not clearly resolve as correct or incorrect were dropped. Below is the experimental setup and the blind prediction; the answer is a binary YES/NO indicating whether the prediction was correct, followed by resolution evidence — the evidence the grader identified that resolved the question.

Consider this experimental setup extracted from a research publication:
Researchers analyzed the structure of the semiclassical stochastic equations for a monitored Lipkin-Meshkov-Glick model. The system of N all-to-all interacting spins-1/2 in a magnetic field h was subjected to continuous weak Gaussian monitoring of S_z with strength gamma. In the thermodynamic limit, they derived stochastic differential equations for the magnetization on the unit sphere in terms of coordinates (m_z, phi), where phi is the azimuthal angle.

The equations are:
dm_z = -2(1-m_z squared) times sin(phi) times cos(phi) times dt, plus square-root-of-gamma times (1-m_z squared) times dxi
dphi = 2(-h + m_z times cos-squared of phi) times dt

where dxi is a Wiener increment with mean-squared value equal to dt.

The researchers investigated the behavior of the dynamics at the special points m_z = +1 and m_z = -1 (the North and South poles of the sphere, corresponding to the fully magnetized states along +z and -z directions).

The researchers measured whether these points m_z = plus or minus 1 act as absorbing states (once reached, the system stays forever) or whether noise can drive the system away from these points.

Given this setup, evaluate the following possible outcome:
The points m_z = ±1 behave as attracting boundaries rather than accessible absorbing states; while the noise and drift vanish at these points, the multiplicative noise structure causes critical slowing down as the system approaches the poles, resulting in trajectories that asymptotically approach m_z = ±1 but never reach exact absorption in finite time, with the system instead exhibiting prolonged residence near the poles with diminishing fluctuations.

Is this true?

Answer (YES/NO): NO